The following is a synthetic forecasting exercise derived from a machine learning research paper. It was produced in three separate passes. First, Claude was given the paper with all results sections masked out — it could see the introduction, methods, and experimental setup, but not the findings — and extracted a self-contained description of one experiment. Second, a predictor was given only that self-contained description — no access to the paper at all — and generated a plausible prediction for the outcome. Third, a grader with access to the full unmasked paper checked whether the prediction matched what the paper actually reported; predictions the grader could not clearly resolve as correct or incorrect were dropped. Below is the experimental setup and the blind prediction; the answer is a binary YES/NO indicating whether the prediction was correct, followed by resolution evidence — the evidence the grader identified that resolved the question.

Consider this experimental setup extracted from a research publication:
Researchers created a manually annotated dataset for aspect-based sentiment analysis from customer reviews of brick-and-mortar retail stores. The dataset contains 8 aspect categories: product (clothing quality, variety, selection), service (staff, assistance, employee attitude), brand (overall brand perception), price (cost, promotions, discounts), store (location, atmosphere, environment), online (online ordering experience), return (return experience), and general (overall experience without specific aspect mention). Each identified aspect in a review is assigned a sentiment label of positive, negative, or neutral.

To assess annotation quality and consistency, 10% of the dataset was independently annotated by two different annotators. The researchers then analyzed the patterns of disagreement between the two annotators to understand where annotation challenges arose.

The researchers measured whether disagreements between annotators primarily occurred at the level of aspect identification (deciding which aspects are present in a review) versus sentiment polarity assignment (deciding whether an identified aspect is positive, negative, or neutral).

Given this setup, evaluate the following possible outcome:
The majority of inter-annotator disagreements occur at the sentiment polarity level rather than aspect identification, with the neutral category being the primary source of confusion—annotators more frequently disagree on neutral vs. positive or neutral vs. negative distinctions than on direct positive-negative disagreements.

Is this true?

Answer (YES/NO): NO